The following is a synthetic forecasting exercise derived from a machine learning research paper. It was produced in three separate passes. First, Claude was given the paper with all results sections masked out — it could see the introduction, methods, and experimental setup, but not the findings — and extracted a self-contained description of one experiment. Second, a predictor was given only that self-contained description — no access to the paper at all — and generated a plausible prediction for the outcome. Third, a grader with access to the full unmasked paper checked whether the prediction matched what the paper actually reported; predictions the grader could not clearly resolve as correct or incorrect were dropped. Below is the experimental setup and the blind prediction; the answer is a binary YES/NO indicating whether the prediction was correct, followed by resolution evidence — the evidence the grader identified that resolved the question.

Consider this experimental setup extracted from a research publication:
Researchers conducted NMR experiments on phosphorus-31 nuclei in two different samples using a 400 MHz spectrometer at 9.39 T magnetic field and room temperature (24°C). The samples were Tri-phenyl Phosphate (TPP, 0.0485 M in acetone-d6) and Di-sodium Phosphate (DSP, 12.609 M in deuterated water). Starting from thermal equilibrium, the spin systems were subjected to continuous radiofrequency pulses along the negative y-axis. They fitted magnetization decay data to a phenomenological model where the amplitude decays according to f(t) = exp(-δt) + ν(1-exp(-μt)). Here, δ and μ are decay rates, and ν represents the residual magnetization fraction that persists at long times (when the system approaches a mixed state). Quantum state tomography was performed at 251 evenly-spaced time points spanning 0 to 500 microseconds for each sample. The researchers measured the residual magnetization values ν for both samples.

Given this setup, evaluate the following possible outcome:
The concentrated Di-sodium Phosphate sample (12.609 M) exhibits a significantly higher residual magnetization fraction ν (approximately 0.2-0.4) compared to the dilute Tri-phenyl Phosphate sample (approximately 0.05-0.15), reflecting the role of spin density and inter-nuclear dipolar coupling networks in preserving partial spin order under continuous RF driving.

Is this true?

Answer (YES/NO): NO